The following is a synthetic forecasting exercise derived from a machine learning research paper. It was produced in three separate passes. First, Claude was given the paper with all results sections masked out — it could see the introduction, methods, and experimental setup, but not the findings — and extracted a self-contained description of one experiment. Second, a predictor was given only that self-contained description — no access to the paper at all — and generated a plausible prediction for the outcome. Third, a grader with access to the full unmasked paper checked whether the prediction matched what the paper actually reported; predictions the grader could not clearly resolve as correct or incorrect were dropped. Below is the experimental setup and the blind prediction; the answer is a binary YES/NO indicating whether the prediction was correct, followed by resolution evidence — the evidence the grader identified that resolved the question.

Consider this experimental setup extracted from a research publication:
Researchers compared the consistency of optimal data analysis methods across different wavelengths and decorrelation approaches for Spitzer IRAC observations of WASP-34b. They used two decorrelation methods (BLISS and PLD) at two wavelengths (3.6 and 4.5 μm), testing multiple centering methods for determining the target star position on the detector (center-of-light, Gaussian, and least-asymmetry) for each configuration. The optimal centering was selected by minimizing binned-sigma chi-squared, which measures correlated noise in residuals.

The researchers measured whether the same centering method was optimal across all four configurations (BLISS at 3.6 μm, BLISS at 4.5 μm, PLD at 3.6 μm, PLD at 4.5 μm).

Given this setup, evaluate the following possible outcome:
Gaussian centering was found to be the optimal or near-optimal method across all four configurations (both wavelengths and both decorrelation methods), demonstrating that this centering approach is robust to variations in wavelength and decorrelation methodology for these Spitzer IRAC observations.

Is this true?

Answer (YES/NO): NO